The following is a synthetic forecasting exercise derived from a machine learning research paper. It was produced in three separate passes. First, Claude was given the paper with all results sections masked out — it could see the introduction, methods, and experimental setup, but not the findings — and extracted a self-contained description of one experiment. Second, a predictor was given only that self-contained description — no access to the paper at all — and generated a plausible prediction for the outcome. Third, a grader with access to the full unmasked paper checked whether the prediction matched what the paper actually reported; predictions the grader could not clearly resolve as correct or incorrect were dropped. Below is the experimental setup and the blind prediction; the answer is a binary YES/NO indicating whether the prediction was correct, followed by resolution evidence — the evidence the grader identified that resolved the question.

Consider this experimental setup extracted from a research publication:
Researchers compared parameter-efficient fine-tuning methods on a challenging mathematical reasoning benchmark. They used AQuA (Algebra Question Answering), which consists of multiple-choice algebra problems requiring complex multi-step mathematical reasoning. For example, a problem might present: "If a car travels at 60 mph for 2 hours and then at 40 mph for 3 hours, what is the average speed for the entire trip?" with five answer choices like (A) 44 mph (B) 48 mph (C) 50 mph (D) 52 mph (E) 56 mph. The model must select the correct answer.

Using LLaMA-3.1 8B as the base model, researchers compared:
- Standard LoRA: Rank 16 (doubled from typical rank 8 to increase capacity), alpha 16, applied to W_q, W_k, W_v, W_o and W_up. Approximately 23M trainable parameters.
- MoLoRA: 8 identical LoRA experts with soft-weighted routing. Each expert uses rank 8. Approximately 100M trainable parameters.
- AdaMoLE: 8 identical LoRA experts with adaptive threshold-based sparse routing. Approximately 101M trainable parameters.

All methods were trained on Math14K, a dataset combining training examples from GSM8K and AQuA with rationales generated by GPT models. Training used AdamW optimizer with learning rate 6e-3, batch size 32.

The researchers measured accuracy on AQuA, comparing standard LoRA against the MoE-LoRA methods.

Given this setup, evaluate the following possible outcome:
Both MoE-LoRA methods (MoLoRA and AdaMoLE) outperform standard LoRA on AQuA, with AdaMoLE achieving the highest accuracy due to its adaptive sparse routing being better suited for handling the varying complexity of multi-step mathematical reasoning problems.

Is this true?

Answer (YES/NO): YES